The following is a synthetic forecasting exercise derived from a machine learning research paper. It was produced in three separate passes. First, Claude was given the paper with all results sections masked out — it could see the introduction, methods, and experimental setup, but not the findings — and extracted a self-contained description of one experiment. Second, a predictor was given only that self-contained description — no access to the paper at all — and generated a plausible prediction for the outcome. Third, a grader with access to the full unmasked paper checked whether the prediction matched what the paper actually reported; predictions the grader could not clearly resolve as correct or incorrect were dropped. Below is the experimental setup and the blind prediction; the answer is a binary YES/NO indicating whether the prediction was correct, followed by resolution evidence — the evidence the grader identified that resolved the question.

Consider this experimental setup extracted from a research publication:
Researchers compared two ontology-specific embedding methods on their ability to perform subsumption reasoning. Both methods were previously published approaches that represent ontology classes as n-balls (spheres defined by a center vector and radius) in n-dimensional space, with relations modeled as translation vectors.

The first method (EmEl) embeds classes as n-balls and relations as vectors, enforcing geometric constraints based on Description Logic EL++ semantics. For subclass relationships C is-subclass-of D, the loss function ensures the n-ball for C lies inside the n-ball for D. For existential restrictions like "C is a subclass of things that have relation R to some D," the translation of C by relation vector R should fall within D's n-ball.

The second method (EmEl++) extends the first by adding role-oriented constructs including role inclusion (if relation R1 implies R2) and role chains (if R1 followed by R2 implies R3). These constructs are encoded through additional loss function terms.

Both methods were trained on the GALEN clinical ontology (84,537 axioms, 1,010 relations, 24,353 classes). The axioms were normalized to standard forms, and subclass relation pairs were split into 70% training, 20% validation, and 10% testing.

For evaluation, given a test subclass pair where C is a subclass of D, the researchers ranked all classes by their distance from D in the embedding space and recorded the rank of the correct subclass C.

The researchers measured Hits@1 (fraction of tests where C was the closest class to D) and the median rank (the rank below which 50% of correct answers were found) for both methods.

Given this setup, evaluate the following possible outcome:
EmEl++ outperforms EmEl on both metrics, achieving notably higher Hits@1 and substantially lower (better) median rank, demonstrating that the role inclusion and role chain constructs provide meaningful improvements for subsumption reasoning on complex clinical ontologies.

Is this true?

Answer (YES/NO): NO